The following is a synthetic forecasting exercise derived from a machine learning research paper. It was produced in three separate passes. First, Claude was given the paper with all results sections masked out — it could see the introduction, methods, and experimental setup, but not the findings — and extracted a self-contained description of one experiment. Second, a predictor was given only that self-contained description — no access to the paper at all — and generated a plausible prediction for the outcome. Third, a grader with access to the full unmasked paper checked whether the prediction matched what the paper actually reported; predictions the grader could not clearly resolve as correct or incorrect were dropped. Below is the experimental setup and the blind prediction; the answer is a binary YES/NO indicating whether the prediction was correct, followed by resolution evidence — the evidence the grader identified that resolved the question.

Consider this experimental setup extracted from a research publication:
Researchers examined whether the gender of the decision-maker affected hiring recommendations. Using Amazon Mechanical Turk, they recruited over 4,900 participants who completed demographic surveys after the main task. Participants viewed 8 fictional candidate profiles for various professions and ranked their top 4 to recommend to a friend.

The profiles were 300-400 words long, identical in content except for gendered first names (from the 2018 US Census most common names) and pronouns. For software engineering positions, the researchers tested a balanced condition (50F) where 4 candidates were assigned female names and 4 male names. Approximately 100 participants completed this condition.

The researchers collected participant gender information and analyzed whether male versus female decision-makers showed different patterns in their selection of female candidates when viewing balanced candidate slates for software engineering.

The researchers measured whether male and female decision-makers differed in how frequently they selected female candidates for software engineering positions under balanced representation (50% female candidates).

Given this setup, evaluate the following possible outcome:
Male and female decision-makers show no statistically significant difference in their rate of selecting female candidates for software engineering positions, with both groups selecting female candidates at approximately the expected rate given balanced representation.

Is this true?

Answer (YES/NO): YES